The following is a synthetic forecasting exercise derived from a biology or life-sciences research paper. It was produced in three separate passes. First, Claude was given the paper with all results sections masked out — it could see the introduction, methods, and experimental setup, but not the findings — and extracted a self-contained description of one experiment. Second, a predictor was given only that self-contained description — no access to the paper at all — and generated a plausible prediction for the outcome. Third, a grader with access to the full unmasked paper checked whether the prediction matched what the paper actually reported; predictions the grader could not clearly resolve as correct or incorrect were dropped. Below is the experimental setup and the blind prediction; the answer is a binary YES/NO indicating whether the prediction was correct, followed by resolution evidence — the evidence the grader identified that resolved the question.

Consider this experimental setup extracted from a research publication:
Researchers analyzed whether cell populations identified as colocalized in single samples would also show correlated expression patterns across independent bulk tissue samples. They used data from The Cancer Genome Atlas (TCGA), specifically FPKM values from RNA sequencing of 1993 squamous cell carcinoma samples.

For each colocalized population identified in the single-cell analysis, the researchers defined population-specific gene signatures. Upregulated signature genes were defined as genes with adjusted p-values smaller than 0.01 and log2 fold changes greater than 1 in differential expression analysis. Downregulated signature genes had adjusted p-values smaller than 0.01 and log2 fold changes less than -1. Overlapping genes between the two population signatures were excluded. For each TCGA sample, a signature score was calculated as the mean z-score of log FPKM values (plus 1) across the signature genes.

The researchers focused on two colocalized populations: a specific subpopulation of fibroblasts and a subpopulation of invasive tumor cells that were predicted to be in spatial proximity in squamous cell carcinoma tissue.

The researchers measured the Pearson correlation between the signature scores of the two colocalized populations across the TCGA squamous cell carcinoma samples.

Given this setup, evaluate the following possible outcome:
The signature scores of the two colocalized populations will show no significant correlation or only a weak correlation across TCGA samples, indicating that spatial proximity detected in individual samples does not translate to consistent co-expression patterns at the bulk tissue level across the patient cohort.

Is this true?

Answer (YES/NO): NO